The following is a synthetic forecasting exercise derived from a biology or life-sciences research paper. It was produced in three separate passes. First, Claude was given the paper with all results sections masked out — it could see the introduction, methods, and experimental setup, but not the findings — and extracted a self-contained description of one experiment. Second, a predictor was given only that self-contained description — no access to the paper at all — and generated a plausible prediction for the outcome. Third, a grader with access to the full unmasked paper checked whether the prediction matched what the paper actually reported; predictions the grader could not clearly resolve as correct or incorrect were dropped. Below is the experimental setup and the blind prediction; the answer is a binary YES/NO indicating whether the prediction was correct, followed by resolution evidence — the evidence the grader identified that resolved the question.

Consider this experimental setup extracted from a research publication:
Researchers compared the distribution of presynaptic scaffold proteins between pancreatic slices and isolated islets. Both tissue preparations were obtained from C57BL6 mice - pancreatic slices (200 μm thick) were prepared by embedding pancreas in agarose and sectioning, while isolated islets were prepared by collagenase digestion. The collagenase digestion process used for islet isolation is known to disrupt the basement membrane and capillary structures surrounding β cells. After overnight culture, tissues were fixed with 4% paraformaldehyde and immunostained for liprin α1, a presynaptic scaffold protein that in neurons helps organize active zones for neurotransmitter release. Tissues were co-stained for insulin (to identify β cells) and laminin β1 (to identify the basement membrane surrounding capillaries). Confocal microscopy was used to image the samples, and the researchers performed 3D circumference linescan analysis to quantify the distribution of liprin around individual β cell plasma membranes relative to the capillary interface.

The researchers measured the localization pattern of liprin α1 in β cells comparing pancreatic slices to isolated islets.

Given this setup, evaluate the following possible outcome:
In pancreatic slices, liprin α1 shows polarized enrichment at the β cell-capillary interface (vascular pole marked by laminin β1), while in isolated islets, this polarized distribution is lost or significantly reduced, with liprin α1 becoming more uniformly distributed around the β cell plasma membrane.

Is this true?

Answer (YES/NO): YES